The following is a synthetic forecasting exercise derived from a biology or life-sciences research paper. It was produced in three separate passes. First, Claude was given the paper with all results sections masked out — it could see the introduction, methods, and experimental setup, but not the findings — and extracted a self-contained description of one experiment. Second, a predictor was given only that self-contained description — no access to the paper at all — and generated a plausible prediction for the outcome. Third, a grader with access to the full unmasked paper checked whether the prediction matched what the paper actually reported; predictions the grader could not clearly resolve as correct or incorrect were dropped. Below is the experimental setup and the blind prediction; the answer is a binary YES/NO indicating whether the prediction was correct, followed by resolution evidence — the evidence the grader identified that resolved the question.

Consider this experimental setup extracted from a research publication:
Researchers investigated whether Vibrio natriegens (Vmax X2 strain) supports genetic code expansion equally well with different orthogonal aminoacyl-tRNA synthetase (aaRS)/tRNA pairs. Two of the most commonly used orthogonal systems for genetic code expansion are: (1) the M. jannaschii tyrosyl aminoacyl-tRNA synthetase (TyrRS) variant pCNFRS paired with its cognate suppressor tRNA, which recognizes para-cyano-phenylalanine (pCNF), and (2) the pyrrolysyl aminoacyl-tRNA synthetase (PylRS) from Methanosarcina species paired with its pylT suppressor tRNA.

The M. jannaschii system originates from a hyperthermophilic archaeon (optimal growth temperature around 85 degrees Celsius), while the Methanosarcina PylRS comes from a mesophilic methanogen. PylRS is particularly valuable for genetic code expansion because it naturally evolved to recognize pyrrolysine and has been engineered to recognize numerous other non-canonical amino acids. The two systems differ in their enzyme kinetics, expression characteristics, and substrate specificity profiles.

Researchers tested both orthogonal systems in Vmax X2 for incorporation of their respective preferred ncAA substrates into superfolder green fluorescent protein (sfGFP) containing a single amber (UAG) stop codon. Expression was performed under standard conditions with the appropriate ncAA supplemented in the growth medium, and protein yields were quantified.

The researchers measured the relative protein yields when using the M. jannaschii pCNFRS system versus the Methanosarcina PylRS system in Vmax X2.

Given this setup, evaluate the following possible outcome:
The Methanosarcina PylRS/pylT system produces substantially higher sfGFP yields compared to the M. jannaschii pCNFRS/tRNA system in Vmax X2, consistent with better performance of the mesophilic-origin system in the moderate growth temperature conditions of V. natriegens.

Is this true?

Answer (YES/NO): NO